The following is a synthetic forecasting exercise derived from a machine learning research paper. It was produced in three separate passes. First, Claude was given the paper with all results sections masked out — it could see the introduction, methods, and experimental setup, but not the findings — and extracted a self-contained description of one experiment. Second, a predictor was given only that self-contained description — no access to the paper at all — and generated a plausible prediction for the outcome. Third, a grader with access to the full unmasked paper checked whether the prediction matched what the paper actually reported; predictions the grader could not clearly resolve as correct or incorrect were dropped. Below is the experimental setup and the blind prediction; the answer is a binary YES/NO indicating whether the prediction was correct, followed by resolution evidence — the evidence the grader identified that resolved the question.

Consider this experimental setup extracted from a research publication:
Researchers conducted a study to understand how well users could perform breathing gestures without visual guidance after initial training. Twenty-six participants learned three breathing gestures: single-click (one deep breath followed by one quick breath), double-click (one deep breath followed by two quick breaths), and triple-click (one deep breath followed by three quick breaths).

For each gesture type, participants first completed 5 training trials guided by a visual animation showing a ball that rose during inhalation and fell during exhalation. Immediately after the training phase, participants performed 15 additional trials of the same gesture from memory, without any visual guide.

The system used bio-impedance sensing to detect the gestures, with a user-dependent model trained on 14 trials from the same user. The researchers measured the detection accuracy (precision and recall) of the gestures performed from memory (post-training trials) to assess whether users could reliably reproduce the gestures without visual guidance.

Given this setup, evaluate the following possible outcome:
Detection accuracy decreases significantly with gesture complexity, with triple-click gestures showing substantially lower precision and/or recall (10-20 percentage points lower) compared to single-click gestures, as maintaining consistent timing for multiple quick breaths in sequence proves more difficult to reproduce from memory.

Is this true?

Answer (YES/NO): NO